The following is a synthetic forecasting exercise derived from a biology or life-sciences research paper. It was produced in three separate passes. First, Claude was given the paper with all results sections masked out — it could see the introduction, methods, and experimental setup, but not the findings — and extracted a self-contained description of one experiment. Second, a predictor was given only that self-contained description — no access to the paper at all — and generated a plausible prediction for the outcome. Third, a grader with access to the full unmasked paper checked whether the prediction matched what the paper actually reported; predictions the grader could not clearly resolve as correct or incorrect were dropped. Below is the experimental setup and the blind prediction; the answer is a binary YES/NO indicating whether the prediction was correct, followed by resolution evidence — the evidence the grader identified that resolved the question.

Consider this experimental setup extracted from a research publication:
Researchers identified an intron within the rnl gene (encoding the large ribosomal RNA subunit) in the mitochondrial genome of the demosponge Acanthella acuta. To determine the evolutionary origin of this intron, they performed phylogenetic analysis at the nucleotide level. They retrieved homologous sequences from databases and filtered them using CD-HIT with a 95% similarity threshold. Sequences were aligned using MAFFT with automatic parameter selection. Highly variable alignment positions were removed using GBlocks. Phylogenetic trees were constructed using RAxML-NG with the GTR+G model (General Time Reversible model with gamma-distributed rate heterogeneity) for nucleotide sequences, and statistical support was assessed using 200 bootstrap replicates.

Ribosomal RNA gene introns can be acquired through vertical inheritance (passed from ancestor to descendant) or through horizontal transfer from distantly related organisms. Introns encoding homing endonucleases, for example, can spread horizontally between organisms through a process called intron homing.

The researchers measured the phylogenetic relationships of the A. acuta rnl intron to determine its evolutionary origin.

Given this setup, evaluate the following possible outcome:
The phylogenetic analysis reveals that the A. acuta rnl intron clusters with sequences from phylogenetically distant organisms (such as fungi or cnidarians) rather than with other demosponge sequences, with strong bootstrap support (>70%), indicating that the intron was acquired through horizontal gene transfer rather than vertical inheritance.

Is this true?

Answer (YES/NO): NO